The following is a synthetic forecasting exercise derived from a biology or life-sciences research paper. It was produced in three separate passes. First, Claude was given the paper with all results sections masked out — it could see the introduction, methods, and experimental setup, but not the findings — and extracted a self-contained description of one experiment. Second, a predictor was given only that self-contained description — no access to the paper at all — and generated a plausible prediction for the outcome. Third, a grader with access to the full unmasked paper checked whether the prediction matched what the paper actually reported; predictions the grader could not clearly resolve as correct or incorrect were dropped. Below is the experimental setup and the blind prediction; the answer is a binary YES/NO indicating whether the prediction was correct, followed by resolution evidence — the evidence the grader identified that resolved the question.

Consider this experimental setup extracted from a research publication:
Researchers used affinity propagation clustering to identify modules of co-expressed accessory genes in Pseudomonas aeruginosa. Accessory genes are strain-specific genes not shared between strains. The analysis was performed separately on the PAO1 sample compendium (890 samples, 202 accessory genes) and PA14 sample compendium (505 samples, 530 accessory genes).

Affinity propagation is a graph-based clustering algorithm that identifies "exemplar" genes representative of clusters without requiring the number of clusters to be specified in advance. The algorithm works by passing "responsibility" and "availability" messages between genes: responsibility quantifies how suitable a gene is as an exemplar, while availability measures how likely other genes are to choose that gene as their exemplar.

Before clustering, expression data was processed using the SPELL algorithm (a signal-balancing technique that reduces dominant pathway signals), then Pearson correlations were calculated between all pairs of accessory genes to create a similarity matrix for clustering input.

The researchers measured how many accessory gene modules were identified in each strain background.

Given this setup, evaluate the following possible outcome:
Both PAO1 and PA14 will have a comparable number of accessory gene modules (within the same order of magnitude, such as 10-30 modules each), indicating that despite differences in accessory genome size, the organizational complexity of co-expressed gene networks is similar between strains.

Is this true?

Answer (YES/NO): NO